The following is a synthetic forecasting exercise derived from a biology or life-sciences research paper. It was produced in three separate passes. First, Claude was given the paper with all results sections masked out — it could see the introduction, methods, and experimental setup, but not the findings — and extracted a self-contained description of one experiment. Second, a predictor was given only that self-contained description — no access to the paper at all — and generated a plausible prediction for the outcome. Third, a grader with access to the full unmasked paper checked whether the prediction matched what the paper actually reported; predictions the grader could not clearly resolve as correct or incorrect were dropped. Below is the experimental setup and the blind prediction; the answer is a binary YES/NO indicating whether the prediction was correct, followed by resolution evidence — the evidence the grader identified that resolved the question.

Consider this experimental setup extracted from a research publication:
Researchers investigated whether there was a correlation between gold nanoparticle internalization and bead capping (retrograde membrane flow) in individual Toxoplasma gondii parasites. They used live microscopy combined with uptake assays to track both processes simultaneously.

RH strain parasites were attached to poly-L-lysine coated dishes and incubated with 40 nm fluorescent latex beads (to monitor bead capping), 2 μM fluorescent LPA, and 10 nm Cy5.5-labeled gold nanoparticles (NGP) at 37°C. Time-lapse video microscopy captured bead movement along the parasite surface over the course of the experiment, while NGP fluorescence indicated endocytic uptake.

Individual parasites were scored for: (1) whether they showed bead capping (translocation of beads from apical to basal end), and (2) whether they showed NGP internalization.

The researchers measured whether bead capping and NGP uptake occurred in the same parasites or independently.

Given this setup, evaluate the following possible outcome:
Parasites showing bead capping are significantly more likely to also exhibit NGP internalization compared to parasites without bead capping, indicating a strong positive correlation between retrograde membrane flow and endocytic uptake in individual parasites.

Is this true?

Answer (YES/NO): YES